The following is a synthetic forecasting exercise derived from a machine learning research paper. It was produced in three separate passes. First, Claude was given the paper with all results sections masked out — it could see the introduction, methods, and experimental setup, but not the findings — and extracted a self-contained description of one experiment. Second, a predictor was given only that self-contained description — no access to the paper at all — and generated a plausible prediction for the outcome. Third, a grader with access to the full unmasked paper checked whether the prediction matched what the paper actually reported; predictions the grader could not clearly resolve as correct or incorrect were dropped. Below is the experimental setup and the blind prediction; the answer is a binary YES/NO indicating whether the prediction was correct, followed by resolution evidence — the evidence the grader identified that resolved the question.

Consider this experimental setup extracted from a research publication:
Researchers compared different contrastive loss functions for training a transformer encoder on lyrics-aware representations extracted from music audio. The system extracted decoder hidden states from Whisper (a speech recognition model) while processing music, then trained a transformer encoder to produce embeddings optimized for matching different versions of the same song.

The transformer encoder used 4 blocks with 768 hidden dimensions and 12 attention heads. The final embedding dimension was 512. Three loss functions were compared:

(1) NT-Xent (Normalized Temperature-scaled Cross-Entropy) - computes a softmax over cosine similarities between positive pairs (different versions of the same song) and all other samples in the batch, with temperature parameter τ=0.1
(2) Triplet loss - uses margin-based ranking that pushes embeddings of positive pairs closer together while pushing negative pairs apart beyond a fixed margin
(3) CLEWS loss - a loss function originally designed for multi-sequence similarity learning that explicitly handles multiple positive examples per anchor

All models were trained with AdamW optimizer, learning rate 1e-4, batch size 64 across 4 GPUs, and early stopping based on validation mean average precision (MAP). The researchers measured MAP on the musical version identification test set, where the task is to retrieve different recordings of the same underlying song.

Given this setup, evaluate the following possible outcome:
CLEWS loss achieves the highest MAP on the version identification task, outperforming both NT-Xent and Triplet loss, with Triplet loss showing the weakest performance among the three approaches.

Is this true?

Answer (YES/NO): NO